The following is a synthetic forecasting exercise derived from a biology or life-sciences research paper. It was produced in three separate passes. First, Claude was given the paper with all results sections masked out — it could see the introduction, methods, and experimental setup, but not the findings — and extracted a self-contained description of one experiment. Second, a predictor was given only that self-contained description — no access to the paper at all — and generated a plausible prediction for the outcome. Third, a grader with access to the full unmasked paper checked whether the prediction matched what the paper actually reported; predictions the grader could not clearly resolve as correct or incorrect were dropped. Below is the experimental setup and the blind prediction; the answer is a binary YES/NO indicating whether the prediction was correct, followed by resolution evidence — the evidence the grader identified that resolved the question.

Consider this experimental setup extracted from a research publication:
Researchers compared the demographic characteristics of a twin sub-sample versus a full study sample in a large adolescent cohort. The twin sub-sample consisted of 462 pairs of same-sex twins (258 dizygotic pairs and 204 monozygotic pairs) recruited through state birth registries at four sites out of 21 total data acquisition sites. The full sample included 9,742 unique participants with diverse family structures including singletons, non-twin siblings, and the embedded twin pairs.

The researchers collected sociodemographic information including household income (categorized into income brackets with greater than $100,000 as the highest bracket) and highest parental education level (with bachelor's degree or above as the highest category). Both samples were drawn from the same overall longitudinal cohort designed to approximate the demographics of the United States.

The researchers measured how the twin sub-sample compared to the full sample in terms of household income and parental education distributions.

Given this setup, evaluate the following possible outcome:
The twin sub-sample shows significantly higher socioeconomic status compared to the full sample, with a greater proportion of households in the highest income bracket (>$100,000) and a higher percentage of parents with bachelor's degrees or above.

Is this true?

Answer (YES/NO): YES